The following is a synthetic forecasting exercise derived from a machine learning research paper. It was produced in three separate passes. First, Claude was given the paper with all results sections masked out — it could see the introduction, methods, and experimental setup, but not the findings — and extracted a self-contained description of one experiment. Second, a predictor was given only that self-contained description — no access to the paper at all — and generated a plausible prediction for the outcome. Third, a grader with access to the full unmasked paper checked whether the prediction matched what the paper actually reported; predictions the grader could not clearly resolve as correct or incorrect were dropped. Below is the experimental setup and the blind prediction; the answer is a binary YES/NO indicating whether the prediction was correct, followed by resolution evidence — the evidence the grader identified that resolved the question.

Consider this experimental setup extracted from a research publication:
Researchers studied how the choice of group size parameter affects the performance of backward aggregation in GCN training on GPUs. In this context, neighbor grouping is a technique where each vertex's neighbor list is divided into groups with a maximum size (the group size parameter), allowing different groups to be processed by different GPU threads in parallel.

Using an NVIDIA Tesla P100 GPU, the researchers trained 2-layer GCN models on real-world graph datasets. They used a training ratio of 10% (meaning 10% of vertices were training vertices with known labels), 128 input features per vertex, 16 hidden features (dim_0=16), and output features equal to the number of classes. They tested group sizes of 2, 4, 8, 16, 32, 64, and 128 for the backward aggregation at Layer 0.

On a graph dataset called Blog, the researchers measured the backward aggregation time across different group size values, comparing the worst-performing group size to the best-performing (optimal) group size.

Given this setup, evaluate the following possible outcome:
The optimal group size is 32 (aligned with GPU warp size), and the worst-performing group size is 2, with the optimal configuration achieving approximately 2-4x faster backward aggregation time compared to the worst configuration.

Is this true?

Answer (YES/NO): NO